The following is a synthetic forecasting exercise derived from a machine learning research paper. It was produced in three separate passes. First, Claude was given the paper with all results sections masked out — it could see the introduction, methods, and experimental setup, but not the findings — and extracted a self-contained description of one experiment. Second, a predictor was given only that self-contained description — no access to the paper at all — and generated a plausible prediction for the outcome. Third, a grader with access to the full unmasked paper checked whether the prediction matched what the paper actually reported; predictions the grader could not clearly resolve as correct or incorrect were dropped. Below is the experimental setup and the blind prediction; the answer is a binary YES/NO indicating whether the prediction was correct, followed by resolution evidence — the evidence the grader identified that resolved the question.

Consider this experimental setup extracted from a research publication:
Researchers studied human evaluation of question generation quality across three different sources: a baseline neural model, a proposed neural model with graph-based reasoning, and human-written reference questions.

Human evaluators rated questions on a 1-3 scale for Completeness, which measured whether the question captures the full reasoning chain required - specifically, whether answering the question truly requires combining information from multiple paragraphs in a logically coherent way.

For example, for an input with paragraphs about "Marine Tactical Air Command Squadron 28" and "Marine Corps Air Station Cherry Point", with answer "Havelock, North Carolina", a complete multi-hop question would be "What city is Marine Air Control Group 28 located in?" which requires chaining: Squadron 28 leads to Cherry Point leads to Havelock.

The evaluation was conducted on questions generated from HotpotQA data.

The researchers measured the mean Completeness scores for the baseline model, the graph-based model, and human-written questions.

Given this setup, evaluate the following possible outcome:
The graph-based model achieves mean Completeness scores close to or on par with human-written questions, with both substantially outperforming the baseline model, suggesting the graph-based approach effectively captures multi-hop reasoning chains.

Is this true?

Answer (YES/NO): YES